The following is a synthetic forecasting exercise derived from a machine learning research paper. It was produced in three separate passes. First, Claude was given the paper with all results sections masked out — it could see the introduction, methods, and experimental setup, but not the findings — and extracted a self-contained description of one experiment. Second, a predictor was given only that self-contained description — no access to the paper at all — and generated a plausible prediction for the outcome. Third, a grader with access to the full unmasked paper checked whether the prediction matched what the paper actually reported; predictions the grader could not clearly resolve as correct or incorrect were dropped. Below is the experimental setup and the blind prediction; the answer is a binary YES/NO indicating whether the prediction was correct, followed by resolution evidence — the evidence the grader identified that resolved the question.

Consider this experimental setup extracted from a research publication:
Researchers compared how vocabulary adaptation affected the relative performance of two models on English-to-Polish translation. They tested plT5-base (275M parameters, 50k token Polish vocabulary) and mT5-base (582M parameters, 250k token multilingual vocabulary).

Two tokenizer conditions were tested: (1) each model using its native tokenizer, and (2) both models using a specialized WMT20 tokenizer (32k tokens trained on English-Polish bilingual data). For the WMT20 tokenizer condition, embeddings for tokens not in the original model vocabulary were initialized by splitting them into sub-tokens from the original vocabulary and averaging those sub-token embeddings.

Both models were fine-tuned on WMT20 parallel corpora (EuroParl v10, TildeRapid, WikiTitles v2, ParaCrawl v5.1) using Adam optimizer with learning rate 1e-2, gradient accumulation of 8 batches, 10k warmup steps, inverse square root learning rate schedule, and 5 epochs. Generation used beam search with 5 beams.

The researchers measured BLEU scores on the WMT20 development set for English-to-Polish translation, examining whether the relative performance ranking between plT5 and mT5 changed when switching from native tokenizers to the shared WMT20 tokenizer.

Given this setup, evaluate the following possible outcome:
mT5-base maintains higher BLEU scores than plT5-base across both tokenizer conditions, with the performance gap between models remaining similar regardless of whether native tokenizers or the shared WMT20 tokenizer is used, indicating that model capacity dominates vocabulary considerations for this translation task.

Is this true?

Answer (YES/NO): NO